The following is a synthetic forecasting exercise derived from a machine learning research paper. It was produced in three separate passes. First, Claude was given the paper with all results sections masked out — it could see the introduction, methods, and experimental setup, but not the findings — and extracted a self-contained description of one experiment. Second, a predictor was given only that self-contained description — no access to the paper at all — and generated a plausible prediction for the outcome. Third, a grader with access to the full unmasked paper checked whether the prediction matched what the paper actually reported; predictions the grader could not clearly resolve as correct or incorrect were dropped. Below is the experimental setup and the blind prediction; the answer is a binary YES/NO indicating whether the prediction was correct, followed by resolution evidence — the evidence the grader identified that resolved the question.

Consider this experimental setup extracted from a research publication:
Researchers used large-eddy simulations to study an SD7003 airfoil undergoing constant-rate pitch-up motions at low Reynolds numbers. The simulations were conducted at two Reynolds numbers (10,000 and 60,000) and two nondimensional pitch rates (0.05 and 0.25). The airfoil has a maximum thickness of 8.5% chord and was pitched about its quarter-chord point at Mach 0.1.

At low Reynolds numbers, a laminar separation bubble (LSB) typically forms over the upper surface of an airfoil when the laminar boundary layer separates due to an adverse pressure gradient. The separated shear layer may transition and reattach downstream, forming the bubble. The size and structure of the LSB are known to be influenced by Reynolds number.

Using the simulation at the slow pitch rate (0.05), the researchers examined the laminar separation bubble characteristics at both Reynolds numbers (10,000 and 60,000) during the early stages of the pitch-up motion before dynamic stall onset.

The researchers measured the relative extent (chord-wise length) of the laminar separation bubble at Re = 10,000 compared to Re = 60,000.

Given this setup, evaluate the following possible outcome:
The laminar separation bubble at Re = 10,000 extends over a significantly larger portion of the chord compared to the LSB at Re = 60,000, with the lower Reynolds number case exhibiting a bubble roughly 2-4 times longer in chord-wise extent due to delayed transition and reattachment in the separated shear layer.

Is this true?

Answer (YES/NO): NO